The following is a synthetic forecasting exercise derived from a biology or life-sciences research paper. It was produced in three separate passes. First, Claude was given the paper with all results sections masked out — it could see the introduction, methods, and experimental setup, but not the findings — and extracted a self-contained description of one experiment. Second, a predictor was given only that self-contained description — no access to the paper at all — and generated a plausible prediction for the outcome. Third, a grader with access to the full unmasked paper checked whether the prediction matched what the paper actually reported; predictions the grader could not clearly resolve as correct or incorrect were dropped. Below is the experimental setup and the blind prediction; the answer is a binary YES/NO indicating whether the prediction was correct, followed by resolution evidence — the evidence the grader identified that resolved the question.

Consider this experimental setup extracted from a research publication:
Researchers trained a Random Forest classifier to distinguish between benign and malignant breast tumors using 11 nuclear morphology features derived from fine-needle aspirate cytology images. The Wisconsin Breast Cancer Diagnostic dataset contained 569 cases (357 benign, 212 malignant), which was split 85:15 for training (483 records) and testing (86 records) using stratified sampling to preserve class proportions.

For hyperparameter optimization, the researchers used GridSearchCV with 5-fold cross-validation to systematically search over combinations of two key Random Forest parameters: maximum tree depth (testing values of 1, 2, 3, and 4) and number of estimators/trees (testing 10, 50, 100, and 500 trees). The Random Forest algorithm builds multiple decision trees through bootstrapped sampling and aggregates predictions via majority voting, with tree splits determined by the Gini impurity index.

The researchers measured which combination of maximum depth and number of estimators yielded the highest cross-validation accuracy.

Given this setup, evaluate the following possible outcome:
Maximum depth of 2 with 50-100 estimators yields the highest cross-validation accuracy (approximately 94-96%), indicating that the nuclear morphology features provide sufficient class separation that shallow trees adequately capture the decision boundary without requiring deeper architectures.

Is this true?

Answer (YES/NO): NO